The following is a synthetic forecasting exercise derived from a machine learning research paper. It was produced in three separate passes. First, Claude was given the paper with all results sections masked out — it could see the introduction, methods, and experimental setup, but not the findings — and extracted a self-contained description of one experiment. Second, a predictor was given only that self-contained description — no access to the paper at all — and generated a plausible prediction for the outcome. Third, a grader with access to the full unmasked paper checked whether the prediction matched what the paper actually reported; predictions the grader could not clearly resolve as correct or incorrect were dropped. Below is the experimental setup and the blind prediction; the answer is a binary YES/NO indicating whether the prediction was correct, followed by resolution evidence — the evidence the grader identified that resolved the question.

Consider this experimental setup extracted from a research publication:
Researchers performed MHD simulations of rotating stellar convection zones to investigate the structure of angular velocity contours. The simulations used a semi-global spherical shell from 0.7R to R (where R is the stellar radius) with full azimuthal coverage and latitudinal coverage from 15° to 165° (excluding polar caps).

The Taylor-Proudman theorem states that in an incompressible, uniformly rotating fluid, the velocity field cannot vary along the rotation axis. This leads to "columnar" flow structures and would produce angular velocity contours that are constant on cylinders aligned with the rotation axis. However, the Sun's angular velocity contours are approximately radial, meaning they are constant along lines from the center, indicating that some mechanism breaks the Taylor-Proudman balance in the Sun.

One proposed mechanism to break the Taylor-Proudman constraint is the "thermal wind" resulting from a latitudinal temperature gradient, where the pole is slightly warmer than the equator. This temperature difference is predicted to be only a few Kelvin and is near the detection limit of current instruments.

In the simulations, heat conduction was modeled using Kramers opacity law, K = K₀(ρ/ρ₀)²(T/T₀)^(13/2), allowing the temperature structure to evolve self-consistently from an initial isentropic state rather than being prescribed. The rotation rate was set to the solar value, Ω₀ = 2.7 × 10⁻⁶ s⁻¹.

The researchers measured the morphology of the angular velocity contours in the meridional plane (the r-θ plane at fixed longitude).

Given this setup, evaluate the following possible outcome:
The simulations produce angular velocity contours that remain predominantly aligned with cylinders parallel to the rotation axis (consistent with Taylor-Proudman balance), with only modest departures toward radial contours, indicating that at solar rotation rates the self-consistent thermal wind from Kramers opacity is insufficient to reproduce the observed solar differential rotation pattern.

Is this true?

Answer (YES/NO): YES